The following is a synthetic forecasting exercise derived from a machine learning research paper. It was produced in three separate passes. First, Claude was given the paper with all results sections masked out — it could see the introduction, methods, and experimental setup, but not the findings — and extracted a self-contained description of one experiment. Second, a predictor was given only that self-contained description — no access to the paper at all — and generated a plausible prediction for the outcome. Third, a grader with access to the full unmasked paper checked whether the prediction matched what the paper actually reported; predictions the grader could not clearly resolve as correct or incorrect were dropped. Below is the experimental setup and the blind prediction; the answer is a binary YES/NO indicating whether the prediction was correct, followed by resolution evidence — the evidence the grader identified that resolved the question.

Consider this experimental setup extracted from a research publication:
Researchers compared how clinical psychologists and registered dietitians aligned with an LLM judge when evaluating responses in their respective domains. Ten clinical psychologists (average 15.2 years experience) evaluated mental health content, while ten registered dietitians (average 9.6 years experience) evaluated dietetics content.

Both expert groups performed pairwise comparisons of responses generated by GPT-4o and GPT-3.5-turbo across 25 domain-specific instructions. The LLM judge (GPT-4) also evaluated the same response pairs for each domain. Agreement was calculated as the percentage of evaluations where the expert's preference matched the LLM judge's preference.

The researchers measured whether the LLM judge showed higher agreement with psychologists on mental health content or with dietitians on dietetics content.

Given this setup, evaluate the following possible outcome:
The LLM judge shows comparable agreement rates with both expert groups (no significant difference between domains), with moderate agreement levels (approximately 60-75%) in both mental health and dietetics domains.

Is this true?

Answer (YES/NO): YES